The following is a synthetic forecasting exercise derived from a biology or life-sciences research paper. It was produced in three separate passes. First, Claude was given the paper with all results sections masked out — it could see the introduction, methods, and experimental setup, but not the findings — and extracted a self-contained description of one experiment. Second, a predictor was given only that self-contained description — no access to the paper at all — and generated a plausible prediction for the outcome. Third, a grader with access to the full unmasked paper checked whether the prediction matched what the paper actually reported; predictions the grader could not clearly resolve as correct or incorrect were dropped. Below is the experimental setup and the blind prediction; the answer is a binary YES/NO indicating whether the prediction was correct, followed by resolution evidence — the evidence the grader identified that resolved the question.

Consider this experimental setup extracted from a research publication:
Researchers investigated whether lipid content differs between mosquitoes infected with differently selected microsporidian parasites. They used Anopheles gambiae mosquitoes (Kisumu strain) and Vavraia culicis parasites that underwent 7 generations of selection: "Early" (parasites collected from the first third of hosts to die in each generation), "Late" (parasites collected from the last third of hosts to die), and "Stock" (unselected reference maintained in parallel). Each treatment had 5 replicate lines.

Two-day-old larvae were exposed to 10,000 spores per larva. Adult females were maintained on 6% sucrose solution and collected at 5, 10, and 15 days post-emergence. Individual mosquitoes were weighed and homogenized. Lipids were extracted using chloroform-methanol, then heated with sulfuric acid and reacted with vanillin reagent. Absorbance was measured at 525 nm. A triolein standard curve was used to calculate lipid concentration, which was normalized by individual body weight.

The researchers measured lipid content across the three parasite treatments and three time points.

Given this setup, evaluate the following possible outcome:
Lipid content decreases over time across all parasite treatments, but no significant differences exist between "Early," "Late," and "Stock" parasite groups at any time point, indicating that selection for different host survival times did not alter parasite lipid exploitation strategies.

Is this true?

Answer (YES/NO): NO